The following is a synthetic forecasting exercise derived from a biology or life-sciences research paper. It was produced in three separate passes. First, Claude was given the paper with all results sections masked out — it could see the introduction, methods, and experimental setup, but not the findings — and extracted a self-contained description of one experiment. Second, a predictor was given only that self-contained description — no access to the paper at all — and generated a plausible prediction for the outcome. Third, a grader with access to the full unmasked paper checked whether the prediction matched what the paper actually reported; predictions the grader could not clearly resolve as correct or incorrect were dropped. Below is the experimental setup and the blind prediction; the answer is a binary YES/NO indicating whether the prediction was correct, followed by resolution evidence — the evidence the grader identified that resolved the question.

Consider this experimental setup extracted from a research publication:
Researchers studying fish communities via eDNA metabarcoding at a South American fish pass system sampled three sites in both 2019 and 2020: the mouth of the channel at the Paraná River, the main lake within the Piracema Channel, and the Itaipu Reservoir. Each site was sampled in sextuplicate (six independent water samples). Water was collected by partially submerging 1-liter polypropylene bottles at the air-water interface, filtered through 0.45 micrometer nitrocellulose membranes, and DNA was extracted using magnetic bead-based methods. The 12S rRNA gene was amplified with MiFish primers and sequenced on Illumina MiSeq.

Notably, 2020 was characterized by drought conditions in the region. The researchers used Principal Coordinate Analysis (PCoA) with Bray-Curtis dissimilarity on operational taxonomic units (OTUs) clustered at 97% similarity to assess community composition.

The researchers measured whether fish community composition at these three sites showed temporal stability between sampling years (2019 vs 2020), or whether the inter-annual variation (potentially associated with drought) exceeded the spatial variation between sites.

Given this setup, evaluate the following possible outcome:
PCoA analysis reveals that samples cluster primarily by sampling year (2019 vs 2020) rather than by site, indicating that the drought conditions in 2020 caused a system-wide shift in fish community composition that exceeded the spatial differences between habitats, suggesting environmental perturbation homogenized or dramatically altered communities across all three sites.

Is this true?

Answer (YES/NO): YES